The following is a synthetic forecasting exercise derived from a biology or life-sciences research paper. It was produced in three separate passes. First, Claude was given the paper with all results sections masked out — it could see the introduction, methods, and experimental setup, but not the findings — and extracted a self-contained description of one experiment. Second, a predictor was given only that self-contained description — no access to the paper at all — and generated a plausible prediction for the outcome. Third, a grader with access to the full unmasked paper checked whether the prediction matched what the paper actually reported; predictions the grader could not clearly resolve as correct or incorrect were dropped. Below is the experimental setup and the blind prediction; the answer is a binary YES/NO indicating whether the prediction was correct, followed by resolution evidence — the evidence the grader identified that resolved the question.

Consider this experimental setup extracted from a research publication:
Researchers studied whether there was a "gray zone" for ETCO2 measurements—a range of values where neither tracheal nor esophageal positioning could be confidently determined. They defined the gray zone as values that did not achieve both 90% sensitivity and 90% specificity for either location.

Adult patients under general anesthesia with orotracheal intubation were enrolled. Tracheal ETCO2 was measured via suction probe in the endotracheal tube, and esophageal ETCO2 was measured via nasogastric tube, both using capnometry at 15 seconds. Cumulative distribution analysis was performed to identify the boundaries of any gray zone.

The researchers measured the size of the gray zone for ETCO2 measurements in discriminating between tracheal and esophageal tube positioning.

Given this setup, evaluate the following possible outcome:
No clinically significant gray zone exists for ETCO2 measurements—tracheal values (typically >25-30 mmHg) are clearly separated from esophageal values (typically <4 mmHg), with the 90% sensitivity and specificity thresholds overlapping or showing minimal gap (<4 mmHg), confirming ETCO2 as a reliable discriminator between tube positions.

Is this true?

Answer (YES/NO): NO